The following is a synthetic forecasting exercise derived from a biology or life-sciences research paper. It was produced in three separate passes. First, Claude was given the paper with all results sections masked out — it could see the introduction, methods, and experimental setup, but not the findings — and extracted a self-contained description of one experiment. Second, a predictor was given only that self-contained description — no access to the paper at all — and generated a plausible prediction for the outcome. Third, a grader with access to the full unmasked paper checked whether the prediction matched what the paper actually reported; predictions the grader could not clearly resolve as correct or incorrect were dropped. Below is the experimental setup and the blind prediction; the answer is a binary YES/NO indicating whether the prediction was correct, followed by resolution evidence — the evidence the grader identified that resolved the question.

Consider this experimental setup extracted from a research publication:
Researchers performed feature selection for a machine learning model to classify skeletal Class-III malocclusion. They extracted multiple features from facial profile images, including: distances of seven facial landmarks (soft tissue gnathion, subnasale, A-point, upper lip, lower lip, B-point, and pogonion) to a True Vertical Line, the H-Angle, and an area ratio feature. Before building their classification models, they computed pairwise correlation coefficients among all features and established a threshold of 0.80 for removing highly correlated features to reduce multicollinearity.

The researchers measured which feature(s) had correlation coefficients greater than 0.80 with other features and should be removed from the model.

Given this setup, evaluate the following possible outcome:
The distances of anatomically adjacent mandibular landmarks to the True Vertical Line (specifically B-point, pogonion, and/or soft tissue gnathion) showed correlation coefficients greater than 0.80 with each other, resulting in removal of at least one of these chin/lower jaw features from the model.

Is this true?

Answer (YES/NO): YES